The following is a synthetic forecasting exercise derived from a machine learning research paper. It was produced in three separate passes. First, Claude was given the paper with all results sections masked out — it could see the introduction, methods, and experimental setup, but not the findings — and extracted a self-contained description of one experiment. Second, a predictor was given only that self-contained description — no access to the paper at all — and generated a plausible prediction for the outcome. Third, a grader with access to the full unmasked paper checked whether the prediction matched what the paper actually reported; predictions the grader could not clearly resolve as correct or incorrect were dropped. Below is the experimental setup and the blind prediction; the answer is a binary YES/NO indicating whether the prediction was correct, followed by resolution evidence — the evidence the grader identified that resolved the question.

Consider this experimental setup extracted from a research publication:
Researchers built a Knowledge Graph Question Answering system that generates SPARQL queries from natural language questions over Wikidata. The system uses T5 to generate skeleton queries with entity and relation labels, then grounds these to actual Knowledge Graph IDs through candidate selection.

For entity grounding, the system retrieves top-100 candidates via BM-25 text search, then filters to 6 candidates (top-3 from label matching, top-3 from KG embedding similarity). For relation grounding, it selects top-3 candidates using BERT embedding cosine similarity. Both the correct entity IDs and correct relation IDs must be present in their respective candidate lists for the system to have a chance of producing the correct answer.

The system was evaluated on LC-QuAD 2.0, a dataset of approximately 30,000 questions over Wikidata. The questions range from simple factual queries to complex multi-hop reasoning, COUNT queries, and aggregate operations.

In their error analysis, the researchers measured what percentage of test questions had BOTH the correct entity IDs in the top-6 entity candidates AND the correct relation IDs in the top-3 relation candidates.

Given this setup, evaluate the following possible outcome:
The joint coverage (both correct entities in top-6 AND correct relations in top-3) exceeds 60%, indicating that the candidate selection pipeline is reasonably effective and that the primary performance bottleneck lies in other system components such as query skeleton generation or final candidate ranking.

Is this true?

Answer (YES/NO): NO